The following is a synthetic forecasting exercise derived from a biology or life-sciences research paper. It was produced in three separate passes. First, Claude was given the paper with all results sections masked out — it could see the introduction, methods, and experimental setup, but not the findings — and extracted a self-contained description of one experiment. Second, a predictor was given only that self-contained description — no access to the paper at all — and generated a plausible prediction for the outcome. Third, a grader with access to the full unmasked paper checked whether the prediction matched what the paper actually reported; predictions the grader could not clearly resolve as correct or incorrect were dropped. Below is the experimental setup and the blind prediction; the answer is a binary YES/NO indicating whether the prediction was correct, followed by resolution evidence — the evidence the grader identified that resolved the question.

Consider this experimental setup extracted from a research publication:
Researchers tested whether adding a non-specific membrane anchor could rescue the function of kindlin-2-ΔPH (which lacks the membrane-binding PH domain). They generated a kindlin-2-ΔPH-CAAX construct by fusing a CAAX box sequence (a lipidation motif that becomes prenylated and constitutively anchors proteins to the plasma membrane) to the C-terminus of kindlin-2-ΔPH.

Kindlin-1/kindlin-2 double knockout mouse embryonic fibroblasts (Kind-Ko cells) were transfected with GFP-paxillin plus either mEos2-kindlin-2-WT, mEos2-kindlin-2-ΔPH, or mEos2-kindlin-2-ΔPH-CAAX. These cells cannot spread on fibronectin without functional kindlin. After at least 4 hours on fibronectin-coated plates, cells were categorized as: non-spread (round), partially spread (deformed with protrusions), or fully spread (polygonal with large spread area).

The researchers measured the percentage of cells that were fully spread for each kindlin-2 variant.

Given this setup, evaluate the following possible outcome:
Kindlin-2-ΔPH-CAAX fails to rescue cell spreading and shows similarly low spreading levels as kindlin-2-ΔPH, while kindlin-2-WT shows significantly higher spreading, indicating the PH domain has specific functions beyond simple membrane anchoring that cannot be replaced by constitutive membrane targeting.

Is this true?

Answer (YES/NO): NO